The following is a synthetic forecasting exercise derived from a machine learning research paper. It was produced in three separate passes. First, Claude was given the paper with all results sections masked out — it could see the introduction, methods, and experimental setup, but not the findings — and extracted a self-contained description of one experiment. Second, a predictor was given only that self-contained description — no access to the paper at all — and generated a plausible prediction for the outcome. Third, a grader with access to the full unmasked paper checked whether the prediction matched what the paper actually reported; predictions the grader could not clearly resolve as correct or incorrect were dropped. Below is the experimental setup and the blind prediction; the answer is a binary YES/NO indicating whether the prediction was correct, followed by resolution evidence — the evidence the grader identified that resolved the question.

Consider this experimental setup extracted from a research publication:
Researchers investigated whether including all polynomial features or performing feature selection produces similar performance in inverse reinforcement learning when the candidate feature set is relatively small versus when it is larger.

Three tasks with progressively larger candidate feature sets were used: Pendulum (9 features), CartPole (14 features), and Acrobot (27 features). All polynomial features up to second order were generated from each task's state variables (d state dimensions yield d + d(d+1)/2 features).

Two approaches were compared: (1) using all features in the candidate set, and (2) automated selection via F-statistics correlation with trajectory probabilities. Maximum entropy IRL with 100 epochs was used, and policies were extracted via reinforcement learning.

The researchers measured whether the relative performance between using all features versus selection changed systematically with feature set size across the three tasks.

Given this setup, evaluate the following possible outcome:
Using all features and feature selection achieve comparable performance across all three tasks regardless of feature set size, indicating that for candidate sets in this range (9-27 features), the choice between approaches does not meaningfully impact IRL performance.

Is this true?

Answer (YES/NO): NO